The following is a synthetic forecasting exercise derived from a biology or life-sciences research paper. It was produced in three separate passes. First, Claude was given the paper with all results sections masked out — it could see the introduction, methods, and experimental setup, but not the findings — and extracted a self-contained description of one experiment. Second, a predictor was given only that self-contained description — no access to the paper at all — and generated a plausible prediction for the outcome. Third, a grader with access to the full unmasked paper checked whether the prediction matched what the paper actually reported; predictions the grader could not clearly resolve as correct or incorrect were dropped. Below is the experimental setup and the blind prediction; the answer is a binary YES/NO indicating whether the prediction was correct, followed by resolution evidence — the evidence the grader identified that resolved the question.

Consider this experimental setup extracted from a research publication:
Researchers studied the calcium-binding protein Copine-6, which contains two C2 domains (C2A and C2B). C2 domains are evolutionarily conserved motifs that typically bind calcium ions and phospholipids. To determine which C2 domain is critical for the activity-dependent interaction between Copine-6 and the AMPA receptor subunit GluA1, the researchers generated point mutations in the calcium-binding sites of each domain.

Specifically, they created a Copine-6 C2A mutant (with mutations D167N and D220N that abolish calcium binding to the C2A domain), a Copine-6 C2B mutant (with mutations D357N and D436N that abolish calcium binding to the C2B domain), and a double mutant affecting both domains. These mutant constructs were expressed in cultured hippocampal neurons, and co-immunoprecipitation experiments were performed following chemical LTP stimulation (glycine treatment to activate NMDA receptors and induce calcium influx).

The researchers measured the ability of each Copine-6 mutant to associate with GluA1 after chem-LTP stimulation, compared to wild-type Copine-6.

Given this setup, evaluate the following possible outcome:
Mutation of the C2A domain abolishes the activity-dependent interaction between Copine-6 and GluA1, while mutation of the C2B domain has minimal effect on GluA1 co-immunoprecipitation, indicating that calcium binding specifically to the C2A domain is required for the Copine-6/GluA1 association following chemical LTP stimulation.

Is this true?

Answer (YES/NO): NO